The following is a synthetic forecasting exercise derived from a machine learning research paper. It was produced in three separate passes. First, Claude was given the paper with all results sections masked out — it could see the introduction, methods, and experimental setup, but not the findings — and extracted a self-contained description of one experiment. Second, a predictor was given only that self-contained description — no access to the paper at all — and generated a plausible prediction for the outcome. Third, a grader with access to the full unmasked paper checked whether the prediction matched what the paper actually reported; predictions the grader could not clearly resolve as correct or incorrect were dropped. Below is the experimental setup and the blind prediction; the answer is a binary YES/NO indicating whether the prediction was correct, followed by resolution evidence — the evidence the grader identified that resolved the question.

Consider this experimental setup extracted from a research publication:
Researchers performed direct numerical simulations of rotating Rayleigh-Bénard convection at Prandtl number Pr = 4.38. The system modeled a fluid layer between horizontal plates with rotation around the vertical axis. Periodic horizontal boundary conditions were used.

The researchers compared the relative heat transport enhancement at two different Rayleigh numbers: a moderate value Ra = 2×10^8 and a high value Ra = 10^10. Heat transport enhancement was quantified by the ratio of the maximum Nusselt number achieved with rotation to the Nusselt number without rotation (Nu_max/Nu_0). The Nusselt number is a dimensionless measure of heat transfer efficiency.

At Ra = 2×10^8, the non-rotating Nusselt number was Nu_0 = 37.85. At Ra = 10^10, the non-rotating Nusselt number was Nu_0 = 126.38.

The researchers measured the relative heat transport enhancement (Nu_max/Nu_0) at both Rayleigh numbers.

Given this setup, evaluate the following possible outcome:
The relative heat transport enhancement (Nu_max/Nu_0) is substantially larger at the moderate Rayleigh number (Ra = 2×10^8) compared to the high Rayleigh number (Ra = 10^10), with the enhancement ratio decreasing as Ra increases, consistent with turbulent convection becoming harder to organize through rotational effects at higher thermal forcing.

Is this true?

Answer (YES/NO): YES